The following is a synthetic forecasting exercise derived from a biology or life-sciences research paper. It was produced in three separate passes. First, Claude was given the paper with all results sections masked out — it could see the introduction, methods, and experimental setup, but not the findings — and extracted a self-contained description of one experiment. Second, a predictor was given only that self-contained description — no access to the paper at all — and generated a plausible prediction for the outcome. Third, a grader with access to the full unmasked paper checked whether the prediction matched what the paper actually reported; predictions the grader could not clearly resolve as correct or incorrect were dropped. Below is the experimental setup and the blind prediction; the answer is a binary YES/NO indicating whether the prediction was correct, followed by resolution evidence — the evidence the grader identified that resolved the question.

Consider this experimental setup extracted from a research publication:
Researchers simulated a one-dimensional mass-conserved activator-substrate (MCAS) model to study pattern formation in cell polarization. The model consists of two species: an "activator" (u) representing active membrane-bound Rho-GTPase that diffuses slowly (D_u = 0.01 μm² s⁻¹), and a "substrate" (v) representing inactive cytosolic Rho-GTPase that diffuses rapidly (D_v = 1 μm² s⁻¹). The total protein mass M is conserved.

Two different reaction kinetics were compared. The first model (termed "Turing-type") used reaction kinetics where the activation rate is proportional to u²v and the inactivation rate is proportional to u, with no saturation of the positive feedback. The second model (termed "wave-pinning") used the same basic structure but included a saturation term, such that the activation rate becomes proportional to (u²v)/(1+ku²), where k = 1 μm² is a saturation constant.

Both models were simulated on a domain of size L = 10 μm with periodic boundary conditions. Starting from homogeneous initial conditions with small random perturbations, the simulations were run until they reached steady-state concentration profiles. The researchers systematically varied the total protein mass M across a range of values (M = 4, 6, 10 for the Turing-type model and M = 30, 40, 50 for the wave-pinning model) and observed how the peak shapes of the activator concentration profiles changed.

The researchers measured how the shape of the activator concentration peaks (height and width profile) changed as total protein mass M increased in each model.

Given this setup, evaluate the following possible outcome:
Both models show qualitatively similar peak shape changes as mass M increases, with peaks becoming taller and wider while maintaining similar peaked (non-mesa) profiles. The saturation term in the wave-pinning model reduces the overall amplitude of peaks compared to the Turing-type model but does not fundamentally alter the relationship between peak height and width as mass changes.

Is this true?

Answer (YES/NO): NO